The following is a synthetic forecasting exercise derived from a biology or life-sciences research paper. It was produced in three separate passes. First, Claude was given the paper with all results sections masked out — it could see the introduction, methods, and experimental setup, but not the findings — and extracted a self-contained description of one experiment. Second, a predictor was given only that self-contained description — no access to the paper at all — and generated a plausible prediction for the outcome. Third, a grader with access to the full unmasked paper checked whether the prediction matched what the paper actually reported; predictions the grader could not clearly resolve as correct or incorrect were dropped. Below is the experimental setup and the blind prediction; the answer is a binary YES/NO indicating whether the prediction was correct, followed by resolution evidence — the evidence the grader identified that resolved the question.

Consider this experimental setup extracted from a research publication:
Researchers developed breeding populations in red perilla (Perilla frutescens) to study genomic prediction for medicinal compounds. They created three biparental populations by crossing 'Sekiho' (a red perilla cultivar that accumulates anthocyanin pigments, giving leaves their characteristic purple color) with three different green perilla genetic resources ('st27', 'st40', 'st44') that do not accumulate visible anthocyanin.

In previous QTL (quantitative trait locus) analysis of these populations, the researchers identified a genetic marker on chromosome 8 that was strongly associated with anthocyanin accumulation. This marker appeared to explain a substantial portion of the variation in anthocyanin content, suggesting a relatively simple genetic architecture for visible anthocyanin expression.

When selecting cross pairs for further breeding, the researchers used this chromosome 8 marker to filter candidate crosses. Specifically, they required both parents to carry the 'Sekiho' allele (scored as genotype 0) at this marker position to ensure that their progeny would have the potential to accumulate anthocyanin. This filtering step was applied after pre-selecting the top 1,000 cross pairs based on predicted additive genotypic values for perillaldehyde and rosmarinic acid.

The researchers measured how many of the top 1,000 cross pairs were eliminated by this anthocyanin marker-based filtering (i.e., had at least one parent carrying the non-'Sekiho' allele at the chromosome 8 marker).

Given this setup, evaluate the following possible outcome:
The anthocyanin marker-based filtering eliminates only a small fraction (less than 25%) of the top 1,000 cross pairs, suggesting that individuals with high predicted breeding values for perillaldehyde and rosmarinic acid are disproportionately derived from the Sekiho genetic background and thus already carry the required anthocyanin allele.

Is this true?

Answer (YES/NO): NO